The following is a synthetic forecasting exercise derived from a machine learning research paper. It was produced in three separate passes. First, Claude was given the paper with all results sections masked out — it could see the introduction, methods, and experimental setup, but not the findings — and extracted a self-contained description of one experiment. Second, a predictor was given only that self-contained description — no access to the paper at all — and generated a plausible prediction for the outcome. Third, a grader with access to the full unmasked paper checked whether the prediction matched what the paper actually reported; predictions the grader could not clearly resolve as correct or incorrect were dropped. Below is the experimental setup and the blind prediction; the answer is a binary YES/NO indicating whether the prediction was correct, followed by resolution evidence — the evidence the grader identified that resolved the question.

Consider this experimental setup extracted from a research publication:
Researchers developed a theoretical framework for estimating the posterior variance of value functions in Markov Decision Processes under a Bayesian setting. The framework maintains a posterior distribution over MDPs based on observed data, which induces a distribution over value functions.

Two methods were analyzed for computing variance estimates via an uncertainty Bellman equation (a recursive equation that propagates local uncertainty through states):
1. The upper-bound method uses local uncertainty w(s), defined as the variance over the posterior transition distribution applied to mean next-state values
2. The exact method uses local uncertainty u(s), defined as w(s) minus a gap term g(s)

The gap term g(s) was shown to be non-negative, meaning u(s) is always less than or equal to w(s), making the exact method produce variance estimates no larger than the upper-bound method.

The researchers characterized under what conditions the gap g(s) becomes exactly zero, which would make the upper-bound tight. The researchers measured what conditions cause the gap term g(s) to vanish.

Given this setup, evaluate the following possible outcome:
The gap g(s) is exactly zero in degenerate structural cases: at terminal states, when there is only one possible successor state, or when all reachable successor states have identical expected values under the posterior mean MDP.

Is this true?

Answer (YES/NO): NO